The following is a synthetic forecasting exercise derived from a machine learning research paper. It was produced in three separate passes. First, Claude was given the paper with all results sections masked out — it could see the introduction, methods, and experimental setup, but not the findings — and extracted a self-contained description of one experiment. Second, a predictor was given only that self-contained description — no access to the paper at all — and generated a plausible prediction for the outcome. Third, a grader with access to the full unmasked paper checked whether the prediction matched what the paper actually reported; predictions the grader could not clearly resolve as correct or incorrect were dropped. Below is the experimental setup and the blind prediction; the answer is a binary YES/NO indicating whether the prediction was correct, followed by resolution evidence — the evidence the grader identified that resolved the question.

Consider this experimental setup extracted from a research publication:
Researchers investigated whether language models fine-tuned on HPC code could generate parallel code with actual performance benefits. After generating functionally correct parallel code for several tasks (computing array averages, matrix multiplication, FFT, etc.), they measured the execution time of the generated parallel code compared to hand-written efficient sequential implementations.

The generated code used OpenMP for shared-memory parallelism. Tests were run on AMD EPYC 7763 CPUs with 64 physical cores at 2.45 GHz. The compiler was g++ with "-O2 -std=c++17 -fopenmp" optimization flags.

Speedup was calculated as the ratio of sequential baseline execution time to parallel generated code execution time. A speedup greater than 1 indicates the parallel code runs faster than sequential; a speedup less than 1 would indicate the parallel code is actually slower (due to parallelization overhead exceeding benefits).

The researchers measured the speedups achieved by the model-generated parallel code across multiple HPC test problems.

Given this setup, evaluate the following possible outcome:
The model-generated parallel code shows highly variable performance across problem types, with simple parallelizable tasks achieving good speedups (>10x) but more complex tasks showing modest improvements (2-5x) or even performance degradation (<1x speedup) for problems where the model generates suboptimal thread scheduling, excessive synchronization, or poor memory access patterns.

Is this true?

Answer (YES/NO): NO